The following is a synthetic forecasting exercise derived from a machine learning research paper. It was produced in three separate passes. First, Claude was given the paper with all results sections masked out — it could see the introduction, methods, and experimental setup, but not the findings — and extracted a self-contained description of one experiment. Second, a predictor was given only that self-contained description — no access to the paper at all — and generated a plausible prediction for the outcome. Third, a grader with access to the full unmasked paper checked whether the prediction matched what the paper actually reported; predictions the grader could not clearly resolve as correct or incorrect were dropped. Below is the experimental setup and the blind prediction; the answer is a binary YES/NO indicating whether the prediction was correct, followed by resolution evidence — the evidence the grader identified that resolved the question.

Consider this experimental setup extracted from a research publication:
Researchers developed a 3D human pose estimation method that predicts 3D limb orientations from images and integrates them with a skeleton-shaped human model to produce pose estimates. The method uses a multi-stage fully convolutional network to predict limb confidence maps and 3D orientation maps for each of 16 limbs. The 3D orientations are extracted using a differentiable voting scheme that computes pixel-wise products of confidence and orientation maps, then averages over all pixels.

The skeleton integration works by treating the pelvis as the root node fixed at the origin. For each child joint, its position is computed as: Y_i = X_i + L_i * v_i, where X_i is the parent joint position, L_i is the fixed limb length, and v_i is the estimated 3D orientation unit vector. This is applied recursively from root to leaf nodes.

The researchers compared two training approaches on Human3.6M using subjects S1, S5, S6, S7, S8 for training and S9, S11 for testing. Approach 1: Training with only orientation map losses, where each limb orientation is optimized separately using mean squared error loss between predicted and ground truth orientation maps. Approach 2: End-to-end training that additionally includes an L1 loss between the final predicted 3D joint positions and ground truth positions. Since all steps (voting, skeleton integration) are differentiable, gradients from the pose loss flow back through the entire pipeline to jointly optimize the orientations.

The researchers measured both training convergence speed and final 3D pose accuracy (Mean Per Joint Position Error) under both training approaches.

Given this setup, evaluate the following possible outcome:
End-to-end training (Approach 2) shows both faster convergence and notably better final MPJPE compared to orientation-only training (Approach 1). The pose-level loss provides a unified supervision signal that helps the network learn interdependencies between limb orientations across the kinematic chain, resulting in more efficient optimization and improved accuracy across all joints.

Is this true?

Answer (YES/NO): YES